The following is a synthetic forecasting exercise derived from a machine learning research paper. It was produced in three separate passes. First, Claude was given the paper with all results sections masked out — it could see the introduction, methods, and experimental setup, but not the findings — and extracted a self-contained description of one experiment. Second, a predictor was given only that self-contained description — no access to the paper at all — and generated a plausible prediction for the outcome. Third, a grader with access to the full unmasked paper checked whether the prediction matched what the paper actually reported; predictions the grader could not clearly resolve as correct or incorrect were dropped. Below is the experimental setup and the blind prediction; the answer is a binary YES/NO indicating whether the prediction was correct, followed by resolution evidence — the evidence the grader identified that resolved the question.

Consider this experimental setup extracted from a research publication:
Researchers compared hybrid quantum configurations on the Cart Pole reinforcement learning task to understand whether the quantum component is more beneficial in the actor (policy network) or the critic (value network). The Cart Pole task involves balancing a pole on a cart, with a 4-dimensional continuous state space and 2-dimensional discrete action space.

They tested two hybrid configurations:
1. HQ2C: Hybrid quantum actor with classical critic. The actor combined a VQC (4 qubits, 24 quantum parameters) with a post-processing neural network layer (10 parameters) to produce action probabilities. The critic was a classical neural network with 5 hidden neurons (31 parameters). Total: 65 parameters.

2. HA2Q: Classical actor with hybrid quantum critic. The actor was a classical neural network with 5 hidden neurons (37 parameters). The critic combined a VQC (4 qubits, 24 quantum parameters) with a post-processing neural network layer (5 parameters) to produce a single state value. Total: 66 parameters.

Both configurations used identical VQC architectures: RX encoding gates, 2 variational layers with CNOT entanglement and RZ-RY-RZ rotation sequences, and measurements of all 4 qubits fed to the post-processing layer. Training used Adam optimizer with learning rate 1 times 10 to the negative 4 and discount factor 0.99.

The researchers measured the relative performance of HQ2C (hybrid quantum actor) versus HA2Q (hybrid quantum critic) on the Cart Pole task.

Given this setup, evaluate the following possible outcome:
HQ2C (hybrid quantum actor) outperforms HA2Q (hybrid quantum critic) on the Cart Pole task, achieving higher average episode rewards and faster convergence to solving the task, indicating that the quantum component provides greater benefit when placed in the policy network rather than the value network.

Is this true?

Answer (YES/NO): NO